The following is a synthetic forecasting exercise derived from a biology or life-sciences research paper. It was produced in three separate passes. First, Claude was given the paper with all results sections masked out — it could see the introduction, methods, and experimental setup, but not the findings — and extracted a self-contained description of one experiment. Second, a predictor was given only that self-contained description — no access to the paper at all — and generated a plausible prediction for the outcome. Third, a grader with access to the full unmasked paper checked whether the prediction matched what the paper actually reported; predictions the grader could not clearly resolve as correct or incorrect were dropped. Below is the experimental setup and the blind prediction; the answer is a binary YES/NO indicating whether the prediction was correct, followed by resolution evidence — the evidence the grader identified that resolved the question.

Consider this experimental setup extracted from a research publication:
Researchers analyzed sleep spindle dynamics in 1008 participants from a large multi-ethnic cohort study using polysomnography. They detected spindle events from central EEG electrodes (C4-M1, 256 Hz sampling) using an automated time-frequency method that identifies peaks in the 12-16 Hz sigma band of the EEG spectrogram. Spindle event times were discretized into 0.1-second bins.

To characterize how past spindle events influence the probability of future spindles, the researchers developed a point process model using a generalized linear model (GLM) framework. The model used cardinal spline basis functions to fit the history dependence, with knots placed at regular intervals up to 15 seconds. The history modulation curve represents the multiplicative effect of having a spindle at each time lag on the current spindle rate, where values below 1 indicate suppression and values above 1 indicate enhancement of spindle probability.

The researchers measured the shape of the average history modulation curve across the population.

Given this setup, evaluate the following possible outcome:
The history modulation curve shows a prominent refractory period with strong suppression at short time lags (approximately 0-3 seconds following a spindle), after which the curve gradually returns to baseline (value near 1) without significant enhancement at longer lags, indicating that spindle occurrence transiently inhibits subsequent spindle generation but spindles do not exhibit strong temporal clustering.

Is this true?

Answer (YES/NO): NO